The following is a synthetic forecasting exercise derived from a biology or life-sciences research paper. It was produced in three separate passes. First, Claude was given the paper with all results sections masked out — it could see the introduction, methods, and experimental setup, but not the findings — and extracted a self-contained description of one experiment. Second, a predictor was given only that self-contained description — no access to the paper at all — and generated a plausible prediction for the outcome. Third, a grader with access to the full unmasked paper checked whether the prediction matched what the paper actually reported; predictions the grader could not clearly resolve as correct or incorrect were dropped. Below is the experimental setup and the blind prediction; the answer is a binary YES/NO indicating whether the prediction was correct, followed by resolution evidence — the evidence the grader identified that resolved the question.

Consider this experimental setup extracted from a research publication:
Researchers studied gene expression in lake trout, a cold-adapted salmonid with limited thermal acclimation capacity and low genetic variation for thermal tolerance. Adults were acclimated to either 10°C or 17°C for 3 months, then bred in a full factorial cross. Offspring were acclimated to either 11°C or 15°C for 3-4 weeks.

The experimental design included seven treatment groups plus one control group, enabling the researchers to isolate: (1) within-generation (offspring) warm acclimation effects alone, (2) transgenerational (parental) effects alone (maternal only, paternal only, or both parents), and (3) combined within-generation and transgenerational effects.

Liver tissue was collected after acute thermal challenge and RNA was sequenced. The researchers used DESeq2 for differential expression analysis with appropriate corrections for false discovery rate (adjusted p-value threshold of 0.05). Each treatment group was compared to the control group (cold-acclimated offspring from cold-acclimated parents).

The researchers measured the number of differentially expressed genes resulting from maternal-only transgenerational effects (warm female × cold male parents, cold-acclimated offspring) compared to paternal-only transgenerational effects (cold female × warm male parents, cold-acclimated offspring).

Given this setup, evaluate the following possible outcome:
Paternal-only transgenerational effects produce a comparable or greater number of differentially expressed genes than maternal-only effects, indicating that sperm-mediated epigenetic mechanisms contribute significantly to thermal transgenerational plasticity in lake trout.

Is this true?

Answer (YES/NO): NO